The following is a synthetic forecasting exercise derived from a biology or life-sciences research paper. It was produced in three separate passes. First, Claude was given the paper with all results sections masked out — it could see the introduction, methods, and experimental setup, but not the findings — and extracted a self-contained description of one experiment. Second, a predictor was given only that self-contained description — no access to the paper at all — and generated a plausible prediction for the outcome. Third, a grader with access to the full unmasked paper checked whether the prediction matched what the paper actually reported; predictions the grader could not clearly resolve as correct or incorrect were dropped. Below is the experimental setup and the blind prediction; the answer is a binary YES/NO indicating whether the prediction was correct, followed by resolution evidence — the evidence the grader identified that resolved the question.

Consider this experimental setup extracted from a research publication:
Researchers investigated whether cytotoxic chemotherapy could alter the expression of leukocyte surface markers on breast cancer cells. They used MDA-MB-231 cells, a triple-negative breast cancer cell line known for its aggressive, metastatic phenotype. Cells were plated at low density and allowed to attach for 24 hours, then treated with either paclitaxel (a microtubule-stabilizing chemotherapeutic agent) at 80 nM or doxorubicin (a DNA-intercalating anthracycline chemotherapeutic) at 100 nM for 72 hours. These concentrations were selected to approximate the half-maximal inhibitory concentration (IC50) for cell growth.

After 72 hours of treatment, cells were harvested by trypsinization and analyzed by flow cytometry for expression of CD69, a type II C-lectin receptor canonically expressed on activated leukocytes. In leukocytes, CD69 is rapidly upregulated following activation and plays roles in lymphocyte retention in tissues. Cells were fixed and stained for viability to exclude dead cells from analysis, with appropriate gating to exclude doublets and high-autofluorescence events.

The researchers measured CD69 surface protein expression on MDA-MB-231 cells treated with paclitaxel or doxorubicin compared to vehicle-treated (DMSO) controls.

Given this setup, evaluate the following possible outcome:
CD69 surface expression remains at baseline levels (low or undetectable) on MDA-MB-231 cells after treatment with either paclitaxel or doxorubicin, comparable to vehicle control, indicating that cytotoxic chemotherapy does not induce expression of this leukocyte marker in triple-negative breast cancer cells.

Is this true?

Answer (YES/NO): NO